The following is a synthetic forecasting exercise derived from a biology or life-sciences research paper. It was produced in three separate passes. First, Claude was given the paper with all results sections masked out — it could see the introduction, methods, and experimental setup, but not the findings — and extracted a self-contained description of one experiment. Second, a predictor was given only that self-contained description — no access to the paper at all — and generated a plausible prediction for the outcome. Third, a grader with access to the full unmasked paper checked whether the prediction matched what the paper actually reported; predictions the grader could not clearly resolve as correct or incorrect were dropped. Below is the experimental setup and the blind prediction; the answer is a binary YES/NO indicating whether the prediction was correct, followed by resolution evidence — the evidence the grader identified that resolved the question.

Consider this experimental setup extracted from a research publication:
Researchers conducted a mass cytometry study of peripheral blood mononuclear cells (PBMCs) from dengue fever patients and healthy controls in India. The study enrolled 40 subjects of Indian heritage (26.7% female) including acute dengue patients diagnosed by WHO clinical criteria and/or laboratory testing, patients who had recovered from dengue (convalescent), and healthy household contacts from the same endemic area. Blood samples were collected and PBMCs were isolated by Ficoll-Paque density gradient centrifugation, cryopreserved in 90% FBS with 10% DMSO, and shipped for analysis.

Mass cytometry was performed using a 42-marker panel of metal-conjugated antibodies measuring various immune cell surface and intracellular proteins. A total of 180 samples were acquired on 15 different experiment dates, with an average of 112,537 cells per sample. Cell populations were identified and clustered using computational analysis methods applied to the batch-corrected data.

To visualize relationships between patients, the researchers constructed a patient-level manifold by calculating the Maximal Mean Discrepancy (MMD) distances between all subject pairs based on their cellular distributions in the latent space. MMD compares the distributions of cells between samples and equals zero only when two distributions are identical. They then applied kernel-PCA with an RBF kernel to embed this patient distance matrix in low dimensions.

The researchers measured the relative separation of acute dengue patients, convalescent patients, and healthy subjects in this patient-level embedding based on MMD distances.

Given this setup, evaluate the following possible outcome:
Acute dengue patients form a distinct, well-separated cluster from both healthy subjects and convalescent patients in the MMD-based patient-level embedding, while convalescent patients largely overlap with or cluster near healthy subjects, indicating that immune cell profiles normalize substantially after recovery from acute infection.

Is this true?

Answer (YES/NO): YES